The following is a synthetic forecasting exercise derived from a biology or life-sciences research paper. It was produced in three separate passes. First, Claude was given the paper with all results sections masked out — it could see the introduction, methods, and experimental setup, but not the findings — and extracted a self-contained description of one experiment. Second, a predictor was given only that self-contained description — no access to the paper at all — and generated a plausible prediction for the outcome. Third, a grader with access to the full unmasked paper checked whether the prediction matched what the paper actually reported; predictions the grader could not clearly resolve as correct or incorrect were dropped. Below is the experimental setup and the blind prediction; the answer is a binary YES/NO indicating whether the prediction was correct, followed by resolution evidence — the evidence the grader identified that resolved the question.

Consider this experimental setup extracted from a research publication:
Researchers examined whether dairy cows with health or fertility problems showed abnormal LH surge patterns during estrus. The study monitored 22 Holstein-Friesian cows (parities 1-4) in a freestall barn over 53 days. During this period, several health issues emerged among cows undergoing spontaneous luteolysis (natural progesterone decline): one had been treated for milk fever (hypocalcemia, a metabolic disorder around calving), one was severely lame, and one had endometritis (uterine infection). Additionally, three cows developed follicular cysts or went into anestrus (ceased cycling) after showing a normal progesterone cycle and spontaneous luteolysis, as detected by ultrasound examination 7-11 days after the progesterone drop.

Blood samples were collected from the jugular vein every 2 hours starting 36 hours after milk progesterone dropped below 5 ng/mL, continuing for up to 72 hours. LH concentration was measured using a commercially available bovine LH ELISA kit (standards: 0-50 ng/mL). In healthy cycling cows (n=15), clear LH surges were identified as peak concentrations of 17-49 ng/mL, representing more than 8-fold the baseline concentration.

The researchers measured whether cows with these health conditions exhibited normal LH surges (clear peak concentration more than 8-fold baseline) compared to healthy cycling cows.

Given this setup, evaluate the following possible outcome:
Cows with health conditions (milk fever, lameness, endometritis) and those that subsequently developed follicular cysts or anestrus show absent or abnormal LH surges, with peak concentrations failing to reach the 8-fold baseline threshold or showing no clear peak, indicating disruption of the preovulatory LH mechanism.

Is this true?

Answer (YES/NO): NO